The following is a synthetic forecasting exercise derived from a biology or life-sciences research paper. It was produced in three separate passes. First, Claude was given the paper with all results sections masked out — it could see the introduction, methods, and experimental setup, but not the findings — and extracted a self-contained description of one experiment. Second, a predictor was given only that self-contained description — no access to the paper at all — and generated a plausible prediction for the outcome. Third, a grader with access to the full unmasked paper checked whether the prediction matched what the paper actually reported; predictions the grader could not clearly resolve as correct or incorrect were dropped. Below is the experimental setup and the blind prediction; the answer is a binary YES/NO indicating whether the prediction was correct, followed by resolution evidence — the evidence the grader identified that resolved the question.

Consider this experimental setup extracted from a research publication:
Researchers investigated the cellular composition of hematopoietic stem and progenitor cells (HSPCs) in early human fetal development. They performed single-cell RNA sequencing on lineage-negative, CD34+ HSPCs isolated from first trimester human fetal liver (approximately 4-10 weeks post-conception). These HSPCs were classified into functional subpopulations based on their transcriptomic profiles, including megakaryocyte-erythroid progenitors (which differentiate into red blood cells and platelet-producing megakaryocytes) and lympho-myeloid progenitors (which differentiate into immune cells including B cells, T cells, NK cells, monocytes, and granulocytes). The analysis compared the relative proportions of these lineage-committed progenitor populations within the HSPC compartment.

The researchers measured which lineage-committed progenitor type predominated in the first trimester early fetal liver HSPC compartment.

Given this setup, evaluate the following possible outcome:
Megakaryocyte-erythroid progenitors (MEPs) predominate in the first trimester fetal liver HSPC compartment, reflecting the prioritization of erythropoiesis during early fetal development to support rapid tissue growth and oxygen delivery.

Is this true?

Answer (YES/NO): YES